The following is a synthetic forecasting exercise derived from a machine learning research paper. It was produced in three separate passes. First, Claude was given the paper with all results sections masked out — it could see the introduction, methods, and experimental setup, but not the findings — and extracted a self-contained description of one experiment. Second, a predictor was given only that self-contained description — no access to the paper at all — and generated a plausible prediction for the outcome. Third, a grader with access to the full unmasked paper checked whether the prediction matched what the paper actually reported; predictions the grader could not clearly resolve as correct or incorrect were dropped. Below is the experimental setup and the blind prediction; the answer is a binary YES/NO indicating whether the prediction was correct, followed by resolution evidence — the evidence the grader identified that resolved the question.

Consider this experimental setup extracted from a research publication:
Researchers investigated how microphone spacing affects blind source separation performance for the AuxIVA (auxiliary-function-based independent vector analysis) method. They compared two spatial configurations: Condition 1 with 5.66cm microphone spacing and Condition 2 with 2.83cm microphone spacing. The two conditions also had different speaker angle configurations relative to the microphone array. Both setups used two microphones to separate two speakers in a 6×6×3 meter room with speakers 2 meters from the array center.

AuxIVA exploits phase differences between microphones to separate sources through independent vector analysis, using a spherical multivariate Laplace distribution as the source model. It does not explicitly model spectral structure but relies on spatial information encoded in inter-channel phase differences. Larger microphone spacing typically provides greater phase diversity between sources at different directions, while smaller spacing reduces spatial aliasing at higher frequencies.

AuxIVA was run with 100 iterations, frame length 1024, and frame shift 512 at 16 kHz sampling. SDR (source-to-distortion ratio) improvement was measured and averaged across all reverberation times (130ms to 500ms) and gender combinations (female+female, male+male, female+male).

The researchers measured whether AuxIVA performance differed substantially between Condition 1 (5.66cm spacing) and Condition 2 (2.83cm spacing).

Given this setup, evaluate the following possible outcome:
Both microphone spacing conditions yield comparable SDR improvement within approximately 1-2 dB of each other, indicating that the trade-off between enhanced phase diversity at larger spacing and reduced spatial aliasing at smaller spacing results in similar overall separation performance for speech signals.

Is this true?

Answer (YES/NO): NO